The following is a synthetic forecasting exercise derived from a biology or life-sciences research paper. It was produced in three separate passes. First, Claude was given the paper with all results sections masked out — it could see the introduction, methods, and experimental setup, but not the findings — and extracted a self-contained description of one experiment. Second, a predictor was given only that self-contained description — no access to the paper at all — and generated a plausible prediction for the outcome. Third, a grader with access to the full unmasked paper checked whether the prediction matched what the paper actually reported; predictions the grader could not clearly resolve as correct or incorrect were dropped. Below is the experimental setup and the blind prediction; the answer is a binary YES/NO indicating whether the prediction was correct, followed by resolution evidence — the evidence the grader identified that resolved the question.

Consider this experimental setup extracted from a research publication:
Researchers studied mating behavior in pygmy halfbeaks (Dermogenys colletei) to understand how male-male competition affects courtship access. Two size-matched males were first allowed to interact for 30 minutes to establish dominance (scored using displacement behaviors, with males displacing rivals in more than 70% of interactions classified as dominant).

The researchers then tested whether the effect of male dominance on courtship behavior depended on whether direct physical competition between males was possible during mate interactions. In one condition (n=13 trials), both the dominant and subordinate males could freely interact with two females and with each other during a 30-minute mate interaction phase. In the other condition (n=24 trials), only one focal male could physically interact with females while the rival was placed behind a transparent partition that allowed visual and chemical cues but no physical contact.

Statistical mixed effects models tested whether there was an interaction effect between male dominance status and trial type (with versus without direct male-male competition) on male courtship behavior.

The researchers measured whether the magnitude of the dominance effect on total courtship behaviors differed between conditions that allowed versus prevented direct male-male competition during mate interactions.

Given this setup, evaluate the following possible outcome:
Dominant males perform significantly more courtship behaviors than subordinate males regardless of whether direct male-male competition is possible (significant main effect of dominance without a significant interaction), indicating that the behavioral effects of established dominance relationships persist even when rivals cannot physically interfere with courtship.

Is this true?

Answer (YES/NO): NO